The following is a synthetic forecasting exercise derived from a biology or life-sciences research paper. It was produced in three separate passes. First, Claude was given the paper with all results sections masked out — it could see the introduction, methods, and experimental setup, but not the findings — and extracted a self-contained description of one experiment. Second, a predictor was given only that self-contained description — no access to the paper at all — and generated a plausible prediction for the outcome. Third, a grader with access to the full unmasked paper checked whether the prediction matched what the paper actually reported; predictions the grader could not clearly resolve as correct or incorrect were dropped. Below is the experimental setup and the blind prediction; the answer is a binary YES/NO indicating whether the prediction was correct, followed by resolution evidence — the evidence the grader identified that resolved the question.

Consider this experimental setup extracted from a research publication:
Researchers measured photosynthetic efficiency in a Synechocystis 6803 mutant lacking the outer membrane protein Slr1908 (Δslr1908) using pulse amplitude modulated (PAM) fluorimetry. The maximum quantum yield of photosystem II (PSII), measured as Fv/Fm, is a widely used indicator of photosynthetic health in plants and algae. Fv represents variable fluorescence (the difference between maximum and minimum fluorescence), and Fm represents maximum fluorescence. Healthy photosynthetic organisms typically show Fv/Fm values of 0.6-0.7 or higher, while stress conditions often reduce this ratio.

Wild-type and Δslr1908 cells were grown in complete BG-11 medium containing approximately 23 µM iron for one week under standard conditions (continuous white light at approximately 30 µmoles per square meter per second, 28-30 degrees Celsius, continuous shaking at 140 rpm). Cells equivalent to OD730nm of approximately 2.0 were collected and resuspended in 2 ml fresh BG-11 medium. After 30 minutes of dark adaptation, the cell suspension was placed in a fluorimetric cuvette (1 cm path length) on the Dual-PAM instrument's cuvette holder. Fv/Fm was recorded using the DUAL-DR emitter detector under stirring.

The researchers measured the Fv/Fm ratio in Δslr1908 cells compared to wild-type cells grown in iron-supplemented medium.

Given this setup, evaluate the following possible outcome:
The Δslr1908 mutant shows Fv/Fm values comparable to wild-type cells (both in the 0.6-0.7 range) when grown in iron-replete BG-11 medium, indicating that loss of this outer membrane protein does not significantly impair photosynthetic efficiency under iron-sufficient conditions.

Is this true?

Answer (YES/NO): NO